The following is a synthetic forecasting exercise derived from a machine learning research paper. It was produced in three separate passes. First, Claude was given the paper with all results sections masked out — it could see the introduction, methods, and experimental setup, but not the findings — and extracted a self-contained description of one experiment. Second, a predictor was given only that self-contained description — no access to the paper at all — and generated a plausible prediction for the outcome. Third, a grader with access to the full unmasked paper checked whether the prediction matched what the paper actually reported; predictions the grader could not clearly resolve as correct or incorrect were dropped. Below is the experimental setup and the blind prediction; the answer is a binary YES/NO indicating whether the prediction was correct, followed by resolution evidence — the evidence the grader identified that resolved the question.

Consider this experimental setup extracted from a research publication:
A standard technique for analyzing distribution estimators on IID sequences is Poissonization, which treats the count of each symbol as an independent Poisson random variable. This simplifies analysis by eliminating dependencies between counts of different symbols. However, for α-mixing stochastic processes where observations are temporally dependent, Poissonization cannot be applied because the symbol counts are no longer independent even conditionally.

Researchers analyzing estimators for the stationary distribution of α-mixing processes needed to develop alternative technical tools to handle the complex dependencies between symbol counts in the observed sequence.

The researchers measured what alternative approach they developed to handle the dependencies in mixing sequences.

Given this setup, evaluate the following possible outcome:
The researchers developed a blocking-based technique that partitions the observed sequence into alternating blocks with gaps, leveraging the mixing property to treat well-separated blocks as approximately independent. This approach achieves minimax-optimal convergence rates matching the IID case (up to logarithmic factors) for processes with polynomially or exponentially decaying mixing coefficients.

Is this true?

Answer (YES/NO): NO